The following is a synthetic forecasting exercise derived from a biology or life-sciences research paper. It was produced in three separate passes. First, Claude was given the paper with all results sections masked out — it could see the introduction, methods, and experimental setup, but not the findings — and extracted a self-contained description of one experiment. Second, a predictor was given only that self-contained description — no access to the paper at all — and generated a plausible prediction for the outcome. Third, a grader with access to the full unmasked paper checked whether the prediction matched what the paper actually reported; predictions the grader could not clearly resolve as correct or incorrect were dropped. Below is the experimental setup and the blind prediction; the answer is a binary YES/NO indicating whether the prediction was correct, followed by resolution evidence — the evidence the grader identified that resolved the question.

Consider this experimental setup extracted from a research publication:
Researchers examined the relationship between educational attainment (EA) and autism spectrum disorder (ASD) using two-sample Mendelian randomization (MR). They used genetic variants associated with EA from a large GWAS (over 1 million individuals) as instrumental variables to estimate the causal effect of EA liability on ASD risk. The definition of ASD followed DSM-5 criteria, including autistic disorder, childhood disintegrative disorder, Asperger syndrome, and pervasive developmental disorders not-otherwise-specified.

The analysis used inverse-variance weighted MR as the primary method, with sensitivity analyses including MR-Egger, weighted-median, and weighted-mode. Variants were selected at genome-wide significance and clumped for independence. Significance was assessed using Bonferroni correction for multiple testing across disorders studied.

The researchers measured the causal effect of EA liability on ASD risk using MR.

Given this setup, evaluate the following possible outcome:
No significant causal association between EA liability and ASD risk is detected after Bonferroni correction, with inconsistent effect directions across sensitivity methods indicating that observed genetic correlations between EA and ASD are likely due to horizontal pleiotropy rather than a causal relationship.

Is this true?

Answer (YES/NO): NO